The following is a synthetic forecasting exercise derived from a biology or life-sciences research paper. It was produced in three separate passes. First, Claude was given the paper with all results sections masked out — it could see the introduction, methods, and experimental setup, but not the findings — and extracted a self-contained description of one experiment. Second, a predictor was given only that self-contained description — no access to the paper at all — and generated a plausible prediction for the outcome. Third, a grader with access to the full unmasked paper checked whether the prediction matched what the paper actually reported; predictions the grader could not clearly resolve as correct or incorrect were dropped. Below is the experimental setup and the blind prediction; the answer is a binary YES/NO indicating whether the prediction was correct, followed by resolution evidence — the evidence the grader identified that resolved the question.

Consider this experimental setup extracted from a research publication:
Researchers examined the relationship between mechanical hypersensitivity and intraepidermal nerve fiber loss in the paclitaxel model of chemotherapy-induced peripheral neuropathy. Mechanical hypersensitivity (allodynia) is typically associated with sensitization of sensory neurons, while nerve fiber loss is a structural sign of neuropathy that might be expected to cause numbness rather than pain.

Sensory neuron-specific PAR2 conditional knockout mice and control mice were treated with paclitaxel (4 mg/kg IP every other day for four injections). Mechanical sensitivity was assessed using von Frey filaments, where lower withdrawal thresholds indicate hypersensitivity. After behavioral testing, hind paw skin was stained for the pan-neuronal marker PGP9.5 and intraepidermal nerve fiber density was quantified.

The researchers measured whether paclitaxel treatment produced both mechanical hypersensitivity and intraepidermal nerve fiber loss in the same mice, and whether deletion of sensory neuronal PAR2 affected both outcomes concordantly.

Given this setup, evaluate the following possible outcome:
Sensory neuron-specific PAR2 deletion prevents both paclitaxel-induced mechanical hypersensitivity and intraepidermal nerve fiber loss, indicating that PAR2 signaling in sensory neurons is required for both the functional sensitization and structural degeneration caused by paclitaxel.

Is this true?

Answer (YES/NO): YES